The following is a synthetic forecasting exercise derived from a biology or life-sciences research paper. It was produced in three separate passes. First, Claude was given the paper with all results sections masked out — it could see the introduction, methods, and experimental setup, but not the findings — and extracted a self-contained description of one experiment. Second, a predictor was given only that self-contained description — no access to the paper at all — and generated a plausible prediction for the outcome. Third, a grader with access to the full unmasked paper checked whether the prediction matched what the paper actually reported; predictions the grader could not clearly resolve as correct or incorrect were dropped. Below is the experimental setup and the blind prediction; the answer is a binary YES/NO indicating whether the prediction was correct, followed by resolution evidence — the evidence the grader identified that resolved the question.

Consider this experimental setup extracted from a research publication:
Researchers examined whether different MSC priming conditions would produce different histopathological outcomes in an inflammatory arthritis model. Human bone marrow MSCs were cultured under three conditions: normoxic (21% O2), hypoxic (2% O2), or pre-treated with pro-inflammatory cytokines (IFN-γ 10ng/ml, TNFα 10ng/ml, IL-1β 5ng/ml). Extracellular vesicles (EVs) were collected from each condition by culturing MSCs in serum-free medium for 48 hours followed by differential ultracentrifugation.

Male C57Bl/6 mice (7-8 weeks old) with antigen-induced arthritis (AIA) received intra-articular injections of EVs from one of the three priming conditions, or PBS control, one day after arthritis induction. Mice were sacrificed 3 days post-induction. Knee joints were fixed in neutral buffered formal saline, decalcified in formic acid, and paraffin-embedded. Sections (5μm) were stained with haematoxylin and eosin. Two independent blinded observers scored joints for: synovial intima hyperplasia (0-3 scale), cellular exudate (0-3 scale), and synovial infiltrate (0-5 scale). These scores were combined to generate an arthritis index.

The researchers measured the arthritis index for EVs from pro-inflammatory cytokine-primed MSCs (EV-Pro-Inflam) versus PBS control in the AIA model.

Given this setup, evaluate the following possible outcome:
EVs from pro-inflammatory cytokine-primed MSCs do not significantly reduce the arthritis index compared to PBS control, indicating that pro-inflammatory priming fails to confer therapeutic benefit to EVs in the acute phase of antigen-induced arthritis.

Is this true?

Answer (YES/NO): NO